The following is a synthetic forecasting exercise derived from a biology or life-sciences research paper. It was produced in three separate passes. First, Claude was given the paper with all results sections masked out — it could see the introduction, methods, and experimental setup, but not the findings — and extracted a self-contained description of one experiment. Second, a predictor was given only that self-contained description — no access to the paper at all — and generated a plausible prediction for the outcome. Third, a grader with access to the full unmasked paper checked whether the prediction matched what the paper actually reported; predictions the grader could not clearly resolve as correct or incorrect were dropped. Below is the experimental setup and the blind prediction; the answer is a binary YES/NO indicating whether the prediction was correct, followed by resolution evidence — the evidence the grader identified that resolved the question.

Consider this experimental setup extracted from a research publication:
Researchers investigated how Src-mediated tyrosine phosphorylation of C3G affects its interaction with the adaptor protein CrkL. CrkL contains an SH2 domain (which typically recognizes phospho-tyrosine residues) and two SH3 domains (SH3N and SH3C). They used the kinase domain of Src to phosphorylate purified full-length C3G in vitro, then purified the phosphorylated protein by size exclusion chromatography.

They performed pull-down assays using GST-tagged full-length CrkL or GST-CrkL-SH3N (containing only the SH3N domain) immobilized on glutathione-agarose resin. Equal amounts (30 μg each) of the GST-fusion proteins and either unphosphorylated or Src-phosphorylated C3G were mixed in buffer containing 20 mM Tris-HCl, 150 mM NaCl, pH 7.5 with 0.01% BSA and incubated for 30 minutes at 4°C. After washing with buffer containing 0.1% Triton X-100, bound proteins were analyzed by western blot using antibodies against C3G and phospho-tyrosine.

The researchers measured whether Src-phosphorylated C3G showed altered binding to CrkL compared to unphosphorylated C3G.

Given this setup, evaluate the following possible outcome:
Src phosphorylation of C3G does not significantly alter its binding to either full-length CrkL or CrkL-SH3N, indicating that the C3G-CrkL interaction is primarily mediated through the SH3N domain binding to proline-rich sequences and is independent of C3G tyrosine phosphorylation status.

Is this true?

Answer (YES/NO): NO